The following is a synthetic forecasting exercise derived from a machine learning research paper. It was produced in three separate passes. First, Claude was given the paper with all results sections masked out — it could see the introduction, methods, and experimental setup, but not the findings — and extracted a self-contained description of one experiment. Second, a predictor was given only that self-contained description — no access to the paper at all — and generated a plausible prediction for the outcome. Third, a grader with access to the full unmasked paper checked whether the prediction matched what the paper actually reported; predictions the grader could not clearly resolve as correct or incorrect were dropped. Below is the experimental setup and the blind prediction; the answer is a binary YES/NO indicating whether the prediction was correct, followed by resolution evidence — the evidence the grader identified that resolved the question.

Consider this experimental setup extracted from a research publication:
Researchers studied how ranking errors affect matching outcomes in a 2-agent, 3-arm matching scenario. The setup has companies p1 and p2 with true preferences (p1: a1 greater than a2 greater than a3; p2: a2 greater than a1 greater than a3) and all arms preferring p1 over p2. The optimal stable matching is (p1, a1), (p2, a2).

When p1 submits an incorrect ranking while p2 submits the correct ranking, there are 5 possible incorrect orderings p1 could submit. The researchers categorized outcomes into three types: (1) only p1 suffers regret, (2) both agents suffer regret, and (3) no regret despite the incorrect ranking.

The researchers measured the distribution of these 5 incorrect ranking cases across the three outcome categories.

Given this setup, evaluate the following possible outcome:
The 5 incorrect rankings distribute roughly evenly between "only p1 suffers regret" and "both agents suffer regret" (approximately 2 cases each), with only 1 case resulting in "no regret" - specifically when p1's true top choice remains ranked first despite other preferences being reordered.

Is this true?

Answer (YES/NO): YES